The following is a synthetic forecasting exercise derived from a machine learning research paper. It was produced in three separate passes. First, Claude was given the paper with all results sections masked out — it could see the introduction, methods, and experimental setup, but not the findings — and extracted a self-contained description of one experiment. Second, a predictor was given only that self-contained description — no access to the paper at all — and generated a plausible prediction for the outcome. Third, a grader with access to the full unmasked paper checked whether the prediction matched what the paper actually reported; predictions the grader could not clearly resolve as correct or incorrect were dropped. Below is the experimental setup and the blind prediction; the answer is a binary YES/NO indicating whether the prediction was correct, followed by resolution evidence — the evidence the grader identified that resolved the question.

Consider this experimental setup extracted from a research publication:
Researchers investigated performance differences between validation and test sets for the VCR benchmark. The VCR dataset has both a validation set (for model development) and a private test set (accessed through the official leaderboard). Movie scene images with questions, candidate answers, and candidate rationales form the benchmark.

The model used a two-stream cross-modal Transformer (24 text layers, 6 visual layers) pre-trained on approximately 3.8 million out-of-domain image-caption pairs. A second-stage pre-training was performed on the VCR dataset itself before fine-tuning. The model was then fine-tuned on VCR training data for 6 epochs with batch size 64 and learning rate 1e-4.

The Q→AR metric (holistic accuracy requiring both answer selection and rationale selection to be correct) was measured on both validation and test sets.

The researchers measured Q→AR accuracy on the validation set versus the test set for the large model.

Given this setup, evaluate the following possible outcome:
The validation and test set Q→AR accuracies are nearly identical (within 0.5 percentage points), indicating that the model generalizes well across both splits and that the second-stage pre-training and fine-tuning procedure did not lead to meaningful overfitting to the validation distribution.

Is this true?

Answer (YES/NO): YES